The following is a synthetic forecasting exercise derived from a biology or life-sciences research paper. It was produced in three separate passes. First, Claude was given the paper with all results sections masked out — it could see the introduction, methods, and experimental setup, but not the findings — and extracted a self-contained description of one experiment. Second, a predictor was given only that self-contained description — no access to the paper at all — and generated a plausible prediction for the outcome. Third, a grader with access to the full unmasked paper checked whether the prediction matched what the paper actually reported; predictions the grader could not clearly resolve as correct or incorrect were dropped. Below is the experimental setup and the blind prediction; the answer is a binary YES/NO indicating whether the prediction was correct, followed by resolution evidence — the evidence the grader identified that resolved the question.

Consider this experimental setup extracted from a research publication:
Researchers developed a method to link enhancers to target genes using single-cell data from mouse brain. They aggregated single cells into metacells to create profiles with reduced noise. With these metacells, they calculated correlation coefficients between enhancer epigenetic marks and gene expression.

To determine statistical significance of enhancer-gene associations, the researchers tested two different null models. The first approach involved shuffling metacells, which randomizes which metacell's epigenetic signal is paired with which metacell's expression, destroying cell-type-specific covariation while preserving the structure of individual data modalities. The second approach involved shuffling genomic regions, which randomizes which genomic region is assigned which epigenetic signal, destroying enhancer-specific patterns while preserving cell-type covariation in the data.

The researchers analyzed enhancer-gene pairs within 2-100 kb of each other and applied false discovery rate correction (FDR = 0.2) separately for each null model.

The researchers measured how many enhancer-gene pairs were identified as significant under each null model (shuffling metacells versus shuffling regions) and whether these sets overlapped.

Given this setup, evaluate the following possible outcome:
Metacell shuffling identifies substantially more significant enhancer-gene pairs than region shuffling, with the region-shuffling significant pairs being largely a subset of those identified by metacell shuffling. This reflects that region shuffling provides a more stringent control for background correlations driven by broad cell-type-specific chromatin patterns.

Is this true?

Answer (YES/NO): YES